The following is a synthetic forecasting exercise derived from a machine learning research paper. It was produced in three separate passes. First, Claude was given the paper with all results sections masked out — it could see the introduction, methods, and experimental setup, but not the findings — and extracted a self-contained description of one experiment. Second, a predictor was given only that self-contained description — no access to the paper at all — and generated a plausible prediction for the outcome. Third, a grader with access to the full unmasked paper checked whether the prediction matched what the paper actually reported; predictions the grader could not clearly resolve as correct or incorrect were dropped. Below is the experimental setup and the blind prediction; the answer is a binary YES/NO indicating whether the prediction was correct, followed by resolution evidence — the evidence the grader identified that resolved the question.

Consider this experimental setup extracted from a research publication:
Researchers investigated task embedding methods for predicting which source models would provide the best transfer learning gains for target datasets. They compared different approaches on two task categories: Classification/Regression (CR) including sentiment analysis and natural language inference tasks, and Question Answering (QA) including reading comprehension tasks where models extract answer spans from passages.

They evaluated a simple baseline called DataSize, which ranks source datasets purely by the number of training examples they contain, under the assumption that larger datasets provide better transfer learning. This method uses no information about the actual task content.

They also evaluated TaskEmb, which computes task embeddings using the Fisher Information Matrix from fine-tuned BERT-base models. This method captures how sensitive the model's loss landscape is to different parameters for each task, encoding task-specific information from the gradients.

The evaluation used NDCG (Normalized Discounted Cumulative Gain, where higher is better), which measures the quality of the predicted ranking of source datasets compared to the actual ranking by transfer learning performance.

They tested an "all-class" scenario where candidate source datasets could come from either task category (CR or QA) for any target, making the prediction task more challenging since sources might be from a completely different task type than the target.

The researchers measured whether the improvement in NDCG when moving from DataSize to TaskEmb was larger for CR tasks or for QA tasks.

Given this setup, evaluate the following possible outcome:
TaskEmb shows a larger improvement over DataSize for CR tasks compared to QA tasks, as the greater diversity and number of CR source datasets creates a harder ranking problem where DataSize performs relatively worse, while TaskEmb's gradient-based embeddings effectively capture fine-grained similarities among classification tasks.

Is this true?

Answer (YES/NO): NO